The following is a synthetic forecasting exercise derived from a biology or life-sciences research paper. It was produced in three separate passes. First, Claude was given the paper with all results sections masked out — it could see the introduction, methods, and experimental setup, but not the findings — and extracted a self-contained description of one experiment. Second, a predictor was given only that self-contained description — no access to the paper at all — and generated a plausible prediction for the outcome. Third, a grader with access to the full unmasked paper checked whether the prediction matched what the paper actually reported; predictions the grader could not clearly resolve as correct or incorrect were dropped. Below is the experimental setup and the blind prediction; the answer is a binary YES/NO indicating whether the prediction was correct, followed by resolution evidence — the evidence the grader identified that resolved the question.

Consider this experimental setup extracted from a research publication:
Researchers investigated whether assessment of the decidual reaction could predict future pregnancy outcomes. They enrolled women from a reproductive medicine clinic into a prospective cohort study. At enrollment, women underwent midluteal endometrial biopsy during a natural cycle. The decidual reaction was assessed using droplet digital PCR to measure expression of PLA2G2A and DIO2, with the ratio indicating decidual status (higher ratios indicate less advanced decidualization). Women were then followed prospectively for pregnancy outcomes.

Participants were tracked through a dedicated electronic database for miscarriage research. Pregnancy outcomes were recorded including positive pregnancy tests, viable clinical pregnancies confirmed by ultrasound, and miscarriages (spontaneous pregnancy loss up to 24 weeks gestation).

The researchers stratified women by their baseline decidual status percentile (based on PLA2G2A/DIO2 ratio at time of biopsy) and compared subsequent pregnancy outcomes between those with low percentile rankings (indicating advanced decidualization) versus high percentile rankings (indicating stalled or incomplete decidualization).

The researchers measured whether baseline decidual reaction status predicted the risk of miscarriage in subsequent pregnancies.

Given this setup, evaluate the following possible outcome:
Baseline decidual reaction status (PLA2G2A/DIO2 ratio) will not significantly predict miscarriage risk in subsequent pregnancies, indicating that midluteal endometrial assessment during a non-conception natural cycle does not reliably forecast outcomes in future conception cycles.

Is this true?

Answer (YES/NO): NO